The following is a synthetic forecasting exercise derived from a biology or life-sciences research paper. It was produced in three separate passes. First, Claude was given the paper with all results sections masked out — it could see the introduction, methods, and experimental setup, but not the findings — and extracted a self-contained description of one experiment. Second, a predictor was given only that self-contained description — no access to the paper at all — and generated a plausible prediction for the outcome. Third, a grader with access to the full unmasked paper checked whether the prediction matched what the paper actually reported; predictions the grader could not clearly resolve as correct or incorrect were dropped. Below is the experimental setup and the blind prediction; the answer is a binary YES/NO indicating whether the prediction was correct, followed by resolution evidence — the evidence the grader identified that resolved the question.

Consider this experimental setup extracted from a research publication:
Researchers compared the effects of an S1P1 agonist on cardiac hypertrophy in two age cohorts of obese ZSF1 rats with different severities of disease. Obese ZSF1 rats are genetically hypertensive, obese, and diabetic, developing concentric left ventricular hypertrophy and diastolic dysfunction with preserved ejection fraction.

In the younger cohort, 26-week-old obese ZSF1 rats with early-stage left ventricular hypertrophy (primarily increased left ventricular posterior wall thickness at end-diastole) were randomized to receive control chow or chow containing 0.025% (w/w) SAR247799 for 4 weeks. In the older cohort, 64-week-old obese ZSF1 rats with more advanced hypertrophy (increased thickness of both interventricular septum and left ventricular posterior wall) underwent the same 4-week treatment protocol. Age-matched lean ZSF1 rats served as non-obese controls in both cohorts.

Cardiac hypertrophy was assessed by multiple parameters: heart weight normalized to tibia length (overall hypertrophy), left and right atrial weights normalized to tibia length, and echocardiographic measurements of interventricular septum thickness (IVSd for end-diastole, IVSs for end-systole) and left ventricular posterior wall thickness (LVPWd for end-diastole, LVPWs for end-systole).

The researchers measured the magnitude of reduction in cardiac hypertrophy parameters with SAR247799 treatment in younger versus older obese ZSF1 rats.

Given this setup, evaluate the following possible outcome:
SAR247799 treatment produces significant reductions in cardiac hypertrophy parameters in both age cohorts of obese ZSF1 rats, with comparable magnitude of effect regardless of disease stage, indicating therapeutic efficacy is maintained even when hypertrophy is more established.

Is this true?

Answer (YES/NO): NO